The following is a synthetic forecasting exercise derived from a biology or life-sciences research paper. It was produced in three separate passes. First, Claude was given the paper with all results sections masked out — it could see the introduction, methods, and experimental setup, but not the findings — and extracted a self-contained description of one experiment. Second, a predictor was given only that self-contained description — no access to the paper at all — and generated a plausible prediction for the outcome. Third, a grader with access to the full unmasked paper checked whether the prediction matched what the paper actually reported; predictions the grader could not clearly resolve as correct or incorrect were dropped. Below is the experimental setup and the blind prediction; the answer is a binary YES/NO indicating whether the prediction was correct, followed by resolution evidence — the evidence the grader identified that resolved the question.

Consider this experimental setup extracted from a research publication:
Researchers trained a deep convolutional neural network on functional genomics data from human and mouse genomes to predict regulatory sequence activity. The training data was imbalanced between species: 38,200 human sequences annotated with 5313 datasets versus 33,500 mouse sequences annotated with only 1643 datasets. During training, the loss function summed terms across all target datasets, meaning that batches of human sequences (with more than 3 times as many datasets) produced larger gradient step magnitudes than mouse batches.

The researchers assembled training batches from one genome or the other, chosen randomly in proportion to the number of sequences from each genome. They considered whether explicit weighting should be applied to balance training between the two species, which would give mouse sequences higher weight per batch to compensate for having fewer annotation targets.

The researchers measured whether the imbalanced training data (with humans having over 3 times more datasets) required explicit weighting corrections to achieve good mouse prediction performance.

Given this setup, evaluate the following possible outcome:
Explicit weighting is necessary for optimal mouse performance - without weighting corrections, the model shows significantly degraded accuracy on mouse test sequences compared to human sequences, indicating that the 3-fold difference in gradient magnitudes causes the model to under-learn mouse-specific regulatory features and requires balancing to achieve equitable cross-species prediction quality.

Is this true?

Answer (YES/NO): NO